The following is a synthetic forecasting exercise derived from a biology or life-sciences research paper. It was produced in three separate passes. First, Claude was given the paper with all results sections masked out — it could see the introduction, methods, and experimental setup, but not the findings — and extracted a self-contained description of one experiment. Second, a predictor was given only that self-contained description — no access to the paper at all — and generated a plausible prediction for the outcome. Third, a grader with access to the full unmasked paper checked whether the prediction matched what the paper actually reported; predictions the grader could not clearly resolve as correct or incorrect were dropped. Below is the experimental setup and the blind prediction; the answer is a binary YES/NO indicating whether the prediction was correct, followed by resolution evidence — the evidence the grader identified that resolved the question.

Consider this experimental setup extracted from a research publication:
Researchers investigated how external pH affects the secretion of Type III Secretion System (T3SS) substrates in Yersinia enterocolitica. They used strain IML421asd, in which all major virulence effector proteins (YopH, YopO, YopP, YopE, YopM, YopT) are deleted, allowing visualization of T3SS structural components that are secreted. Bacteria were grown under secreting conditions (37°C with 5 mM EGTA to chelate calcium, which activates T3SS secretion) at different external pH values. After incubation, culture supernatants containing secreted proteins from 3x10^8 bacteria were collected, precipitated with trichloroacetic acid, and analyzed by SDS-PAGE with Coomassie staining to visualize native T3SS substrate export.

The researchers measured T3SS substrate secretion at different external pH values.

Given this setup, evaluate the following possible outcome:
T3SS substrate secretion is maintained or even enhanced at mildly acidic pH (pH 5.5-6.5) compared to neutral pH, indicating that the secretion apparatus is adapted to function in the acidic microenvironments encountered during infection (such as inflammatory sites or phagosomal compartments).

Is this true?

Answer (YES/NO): NO